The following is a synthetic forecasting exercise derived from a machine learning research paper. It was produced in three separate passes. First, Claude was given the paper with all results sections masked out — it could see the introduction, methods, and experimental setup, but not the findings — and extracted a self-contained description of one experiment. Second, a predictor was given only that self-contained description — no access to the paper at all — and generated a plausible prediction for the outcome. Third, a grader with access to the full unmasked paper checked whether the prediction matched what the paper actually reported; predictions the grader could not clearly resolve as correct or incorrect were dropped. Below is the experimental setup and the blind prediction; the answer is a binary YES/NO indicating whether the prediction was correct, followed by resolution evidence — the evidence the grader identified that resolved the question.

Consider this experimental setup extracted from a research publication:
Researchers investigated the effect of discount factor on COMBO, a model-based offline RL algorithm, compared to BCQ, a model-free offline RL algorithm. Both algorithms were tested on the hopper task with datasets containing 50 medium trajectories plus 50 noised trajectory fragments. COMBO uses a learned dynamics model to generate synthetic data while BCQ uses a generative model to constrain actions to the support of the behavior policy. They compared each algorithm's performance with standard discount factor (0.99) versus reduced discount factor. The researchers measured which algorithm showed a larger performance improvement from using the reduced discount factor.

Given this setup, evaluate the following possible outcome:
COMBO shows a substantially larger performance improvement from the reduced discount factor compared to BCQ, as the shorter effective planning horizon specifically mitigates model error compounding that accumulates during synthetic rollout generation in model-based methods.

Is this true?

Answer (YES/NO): YES